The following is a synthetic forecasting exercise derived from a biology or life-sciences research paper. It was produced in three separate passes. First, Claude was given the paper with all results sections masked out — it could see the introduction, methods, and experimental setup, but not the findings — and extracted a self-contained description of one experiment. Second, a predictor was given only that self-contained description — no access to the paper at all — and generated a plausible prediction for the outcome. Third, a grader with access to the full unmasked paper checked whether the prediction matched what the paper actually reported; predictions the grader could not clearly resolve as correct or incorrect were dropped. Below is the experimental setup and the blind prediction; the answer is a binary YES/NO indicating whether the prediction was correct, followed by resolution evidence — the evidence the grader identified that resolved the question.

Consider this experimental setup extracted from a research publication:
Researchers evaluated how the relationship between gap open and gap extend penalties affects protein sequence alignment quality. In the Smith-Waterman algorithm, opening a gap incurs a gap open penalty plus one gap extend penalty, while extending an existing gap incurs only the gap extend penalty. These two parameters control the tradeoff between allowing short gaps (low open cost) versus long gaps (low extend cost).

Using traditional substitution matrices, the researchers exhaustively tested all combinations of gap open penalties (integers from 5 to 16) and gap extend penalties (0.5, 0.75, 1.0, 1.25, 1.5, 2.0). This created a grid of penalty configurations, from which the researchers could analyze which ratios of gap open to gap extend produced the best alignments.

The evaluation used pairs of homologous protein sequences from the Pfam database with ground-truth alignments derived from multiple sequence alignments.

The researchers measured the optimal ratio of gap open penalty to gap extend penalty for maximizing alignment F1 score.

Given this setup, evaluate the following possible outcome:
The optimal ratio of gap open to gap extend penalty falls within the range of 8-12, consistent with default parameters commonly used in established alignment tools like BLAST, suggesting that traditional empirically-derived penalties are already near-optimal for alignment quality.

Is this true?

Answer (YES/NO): YES